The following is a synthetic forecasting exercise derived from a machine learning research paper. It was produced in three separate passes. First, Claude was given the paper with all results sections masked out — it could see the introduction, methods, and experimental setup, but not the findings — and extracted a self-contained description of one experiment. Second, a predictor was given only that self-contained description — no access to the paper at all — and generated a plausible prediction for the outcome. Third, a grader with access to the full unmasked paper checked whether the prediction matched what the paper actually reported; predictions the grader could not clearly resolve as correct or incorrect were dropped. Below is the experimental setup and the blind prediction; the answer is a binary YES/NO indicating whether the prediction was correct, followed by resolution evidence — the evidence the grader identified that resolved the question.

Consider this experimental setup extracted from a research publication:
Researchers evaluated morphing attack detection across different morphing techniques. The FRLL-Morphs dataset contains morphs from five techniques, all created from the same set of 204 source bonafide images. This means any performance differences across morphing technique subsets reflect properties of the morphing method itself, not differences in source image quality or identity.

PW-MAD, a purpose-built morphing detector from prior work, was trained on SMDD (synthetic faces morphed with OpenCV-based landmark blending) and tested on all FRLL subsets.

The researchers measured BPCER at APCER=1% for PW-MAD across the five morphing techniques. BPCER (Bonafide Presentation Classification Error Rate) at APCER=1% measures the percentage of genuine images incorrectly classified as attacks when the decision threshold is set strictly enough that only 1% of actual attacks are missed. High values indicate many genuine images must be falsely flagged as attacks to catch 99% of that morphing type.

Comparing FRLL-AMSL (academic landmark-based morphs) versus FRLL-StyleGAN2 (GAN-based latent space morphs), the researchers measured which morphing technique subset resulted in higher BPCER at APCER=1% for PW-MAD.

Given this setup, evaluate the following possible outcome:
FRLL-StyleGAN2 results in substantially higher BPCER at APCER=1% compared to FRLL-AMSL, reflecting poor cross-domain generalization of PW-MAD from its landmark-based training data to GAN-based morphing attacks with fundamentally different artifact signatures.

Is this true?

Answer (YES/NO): NO